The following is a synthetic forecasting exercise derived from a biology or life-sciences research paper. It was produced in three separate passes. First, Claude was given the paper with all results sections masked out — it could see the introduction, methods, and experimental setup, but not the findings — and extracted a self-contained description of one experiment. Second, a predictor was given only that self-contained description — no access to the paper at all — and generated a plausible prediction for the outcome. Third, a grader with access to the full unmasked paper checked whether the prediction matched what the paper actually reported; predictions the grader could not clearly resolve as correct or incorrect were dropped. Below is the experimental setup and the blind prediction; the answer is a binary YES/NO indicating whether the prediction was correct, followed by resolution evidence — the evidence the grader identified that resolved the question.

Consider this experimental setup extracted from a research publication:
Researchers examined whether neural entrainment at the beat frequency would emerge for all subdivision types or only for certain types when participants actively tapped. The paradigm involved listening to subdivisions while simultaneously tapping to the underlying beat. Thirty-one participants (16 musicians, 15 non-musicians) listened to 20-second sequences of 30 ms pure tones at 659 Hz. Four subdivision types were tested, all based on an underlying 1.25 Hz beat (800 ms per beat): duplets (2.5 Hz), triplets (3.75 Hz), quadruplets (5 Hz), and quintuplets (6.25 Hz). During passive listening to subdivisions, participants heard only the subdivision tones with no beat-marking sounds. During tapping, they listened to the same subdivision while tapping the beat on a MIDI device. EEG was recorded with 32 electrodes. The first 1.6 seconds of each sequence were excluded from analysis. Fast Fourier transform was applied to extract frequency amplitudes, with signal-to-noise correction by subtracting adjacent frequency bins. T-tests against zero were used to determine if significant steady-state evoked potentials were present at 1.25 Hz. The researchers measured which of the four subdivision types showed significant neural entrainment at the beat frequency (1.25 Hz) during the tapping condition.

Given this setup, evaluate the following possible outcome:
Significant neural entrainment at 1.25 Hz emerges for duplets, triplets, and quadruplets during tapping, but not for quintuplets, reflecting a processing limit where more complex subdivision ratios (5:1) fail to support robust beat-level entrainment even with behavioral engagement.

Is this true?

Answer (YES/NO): NO